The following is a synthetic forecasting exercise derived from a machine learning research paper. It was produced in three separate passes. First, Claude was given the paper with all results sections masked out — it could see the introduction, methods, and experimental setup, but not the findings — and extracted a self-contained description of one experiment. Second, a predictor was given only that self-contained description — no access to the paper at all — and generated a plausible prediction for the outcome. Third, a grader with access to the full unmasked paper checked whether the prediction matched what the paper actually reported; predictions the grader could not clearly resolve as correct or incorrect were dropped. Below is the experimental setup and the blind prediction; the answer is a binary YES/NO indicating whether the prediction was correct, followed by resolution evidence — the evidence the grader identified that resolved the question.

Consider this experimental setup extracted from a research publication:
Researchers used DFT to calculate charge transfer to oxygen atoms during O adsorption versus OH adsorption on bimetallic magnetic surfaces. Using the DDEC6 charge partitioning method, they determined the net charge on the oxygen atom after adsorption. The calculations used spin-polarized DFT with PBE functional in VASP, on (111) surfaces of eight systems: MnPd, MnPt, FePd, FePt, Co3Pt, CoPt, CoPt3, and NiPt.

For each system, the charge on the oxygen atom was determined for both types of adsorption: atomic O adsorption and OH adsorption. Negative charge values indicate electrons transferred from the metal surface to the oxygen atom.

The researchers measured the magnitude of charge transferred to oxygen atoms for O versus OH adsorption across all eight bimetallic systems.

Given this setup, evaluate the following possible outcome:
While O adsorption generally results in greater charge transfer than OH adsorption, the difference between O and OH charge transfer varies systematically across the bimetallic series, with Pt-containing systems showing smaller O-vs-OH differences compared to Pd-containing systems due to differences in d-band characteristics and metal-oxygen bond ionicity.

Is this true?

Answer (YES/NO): NO